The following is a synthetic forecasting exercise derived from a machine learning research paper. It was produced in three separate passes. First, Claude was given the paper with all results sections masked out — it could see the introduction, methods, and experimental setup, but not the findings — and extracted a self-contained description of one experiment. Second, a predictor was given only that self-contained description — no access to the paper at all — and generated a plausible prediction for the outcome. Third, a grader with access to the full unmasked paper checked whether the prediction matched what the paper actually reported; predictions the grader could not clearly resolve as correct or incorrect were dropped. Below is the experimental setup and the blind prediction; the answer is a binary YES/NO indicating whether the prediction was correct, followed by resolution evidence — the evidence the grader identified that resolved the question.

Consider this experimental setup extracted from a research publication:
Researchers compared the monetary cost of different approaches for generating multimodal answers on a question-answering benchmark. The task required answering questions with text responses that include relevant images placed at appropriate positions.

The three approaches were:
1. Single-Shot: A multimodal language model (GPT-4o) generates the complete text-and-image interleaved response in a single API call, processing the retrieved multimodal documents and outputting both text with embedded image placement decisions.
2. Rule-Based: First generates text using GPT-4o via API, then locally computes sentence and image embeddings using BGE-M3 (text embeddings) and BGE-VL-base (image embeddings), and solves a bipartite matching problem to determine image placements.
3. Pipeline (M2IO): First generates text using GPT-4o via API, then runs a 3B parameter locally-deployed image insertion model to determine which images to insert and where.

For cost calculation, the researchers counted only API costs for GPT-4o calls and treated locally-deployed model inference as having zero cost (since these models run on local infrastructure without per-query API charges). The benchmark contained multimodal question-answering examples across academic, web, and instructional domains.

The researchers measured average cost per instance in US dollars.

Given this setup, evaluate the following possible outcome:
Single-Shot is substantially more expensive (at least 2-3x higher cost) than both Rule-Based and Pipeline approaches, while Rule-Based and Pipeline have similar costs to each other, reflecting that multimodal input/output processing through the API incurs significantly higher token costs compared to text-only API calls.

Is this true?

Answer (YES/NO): NO